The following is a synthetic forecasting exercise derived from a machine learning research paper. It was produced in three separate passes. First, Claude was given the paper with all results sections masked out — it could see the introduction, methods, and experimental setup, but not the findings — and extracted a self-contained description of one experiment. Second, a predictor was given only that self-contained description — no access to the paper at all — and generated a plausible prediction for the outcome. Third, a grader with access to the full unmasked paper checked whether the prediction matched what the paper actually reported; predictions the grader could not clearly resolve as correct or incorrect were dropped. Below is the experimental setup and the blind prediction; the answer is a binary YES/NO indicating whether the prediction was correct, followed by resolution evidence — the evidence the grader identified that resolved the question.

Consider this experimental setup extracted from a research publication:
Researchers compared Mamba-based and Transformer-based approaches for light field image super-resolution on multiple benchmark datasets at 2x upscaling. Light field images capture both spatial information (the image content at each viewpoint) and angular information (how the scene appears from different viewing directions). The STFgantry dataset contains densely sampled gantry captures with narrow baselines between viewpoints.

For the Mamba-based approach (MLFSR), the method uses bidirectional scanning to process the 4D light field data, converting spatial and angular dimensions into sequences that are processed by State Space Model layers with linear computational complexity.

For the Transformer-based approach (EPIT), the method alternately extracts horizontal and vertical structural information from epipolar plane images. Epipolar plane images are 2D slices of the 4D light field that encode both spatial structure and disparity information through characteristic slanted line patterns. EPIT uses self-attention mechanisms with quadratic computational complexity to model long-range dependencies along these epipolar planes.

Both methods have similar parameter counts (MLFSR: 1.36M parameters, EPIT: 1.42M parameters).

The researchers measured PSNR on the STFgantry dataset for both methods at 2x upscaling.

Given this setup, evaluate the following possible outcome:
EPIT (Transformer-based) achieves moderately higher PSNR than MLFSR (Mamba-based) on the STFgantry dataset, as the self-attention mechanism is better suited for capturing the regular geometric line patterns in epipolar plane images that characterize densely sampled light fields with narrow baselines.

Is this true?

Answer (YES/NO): YES